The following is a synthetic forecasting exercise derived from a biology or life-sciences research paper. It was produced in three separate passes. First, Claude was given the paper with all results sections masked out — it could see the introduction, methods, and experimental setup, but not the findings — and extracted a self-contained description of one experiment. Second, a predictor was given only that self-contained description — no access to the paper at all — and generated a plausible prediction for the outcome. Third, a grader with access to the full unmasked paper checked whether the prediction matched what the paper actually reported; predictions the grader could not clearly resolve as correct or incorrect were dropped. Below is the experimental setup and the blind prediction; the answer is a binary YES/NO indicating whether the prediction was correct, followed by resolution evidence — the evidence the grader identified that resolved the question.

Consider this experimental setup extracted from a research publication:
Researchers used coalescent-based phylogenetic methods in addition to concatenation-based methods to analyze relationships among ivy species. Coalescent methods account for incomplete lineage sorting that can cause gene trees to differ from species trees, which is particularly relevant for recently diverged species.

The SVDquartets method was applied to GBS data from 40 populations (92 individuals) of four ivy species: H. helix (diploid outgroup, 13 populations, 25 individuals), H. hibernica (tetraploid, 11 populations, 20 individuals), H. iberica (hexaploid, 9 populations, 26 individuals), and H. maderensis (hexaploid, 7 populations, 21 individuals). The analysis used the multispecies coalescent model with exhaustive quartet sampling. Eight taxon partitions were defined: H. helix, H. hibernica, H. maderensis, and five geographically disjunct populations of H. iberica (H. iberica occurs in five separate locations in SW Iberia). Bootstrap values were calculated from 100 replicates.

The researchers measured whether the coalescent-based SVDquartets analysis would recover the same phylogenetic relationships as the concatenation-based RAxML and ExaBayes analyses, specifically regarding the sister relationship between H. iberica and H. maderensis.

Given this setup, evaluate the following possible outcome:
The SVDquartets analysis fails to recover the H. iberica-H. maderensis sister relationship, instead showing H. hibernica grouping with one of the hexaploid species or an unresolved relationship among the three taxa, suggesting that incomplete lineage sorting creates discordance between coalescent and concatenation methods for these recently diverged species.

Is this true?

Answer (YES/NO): NO